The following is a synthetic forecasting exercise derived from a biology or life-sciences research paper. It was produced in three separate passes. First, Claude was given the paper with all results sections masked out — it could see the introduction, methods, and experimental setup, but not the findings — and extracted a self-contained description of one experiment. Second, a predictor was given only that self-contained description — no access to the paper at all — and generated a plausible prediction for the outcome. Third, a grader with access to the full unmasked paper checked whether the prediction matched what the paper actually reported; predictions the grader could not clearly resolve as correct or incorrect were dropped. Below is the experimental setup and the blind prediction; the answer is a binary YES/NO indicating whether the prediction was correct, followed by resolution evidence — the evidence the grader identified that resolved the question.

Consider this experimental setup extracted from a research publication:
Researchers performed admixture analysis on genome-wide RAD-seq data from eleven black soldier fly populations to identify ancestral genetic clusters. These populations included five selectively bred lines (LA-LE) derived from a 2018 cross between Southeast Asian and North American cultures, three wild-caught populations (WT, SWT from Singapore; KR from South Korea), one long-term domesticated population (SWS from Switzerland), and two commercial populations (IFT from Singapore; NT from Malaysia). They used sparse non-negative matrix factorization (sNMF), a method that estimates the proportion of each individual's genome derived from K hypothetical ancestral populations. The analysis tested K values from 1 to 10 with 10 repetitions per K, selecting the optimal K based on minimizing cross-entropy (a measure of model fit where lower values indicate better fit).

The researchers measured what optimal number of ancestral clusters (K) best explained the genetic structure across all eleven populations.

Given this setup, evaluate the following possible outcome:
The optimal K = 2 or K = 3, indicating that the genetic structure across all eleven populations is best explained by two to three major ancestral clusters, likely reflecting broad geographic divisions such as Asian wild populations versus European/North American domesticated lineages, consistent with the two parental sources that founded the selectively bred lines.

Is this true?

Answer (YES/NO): NO